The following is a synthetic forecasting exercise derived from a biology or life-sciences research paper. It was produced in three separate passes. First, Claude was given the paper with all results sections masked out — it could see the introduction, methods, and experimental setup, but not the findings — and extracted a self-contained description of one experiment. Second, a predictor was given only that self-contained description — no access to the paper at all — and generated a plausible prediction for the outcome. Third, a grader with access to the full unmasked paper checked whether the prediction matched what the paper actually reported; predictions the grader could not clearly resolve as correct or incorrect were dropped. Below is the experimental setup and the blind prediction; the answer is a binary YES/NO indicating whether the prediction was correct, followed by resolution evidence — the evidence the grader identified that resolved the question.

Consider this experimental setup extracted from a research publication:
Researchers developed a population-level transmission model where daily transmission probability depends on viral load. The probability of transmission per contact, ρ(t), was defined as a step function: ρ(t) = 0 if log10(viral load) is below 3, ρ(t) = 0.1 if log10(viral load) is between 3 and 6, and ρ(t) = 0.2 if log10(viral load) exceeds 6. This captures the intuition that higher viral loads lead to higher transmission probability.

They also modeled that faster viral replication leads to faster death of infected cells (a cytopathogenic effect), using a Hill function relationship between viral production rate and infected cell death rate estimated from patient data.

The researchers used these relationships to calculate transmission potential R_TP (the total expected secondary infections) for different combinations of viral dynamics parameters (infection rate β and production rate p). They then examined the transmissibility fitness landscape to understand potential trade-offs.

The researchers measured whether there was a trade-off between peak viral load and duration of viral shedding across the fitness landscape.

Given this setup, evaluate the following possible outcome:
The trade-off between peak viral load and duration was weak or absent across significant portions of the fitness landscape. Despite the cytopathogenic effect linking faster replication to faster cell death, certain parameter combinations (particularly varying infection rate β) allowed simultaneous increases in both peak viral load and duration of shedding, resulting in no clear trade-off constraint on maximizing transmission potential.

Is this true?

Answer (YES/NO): NO